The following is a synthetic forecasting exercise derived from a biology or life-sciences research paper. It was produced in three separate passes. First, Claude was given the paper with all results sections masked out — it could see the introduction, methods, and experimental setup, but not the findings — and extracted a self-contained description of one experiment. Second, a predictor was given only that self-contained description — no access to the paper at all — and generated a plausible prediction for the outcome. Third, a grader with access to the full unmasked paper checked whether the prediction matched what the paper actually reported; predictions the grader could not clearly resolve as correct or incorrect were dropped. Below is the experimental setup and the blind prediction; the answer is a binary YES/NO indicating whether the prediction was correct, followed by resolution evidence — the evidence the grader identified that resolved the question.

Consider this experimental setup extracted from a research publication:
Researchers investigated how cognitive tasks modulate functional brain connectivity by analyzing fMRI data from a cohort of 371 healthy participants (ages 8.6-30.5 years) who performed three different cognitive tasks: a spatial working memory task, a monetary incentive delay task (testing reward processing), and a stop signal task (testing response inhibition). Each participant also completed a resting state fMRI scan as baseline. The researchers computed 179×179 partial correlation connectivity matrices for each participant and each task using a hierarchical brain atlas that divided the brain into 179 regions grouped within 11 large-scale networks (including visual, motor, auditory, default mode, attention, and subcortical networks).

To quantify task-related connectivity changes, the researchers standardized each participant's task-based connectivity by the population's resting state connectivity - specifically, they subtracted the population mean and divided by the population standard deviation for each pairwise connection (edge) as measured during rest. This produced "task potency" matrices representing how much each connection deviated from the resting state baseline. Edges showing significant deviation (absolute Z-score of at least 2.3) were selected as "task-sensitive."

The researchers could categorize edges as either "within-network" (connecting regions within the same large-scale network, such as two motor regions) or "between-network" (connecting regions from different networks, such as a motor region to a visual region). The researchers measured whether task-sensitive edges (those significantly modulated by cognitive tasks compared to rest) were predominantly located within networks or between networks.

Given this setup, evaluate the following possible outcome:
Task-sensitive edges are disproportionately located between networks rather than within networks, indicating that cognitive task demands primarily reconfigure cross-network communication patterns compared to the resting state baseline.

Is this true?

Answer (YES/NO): NO